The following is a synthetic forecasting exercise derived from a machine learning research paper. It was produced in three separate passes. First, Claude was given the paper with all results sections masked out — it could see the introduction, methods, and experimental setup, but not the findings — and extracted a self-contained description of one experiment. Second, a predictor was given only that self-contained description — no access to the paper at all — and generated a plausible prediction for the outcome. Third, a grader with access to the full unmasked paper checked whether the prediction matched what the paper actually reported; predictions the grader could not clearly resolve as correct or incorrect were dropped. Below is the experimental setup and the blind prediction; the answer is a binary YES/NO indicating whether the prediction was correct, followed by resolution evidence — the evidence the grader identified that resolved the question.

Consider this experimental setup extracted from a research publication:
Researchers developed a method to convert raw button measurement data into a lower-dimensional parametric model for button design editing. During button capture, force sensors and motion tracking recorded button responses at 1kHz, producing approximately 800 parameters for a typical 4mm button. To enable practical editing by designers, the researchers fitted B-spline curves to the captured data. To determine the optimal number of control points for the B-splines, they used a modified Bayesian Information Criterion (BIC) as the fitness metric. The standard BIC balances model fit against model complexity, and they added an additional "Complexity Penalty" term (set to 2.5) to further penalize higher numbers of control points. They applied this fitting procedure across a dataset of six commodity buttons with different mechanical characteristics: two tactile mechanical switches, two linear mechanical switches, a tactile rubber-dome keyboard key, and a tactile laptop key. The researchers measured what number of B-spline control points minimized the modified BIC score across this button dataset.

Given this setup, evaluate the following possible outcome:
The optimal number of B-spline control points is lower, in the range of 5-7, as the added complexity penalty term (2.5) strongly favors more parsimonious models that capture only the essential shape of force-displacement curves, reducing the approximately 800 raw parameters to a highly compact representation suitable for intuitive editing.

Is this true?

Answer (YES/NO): NO